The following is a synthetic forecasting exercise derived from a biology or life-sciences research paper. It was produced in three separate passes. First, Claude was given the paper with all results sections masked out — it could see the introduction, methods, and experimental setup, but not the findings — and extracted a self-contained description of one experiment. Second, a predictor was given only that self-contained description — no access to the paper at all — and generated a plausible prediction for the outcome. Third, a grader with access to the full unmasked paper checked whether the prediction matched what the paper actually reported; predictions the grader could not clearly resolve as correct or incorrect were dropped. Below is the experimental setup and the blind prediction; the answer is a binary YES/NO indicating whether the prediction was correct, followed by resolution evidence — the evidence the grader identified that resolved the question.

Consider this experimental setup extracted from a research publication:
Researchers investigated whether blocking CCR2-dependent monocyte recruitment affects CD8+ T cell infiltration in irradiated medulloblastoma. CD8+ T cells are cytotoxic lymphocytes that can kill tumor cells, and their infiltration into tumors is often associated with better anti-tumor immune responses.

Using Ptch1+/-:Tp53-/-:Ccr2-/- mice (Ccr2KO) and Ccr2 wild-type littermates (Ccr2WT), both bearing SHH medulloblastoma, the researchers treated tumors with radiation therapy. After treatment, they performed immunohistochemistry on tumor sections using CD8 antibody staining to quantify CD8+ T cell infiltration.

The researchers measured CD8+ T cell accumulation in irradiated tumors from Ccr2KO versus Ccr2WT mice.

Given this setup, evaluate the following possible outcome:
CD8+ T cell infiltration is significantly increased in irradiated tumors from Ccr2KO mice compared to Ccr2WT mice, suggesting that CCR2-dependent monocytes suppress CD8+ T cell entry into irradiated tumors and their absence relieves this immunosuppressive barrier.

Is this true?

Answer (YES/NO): YES